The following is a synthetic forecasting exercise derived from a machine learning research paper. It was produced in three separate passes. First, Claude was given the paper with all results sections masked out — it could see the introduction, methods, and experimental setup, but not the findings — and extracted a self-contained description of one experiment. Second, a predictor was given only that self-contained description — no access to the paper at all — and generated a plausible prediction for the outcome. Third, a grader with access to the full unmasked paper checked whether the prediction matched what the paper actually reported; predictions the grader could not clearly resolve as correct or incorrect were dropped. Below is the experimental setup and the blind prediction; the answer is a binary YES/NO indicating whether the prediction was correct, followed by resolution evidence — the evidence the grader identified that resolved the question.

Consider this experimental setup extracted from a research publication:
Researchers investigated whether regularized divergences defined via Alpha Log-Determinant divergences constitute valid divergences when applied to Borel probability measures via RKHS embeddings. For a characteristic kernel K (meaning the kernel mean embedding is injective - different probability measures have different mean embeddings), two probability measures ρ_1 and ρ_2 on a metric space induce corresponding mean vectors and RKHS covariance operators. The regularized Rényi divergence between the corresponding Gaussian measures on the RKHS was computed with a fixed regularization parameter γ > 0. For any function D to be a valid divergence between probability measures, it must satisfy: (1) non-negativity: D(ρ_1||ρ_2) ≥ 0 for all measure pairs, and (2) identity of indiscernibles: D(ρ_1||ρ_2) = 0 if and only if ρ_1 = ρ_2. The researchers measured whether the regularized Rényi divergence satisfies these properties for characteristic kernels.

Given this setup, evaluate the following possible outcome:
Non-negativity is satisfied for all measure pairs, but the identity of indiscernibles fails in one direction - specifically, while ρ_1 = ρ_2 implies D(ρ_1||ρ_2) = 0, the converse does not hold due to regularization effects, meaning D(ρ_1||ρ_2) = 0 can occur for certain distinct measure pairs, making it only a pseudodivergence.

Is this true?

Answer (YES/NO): NO